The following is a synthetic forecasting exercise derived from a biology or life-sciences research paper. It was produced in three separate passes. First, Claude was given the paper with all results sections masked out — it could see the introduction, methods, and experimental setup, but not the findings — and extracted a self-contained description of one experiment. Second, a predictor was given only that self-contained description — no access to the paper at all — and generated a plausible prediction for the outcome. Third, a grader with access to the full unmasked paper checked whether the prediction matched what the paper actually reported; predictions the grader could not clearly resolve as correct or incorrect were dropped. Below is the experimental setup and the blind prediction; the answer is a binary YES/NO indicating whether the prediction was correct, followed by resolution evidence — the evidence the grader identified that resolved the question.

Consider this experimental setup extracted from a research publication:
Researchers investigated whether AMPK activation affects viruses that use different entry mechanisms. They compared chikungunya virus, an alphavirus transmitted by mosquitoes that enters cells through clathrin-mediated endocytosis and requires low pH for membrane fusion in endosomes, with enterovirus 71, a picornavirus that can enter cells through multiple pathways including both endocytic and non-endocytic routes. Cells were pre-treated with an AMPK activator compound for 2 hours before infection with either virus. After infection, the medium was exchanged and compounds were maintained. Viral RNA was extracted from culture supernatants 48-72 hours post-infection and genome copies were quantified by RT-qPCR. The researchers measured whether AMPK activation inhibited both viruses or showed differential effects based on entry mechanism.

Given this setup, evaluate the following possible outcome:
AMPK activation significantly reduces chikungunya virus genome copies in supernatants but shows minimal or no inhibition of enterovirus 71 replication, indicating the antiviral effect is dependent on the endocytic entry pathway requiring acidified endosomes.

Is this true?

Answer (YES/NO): NO